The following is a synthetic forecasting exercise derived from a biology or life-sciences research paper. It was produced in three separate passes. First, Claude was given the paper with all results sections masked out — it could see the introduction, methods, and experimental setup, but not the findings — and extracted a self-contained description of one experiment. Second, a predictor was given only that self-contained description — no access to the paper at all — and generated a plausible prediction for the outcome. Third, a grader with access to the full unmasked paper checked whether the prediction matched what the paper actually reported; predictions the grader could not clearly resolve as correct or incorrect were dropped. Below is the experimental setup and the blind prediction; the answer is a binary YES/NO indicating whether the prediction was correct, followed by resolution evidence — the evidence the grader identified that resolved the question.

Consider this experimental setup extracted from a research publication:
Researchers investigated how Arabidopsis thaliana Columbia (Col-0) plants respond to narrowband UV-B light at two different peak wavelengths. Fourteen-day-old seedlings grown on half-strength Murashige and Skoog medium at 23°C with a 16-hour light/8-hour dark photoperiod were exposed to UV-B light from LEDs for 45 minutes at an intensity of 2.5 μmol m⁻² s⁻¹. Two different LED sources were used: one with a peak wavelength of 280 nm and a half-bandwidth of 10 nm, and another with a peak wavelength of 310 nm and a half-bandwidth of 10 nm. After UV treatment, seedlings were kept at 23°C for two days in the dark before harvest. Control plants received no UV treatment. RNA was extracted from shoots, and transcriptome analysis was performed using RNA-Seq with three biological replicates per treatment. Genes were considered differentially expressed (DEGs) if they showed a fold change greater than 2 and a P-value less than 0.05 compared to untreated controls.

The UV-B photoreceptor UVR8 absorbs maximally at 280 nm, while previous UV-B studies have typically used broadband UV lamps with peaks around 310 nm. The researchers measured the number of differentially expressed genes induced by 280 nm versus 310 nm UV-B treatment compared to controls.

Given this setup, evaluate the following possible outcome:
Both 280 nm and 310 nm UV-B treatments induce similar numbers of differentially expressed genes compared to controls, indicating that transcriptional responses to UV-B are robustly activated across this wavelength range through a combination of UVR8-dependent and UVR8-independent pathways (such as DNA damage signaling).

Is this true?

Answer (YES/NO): NO